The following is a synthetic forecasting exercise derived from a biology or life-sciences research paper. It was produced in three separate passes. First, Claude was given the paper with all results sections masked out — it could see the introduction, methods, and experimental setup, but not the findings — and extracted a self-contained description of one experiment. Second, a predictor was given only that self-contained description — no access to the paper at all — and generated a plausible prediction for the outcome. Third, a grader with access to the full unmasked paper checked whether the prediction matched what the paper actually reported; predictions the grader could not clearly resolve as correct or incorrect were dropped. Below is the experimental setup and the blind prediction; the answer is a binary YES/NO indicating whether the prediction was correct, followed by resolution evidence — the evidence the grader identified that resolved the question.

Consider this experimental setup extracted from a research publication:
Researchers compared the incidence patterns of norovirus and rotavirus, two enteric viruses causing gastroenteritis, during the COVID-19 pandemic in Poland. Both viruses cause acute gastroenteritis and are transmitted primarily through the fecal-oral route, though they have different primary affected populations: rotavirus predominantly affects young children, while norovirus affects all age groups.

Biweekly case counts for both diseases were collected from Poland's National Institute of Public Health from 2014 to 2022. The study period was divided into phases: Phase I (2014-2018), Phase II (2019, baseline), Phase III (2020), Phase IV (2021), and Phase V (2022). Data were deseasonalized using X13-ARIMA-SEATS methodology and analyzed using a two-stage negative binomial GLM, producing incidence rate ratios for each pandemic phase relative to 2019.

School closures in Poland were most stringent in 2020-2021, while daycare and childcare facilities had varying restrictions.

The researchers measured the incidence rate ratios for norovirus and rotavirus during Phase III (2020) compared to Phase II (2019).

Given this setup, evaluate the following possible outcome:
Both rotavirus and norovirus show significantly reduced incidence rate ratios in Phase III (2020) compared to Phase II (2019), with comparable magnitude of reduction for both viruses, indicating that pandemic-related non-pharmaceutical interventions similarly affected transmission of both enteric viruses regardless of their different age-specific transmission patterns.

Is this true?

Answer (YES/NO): NO